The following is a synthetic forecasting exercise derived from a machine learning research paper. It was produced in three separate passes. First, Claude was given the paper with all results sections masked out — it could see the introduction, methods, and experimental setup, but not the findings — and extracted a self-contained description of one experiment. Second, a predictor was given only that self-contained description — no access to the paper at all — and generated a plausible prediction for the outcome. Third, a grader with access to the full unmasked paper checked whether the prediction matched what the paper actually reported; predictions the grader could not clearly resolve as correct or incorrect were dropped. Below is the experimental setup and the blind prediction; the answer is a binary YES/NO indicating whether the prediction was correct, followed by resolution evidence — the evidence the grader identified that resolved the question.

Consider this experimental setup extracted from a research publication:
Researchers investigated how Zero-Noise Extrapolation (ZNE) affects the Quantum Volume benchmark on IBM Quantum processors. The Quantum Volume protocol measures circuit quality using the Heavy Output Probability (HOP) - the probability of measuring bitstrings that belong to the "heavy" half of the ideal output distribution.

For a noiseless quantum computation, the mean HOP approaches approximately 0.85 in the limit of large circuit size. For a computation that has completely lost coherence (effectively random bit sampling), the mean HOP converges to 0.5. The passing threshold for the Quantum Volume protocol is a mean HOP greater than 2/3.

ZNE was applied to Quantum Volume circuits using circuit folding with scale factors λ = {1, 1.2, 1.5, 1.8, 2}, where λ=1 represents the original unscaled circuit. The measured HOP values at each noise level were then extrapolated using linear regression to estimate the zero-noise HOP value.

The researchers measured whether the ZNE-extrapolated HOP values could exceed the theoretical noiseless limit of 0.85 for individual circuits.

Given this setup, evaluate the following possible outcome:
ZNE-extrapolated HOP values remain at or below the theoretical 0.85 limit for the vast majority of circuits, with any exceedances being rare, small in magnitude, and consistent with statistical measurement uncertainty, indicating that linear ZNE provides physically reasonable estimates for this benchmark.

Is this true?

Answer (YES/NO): NO